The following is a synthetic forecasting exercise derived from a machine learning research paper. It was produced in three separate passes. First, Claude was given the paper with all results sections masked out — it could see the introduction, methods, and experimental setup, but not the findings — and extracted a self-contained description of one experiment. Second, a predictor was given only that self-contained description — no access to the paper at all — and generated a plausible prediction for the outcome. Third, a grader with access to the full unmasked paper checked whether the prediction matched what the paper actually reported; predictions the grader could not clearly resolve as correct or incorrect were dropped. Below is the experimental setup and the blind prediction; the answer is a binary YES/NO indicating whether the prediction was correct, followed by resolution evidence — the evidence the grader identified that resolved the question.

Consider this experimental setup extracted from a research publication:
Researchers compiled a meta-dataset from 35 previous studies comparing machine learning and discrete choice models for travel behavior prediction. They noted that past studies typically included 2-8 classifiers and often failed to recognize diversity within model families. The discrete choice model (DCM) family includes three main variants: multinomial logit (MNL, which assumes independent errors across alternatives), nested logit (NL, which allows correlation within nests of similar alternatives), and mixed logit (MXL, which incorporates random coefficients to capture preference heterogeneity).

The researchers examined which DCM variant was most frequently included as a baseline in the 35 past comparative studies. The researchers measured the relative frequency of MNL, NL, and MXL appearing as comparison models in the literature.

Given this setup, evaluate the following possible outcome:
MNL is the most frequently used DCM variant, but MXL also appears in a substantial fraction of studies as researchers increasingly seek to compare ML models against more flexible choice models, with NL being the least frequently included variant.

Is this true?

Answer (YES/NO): NO